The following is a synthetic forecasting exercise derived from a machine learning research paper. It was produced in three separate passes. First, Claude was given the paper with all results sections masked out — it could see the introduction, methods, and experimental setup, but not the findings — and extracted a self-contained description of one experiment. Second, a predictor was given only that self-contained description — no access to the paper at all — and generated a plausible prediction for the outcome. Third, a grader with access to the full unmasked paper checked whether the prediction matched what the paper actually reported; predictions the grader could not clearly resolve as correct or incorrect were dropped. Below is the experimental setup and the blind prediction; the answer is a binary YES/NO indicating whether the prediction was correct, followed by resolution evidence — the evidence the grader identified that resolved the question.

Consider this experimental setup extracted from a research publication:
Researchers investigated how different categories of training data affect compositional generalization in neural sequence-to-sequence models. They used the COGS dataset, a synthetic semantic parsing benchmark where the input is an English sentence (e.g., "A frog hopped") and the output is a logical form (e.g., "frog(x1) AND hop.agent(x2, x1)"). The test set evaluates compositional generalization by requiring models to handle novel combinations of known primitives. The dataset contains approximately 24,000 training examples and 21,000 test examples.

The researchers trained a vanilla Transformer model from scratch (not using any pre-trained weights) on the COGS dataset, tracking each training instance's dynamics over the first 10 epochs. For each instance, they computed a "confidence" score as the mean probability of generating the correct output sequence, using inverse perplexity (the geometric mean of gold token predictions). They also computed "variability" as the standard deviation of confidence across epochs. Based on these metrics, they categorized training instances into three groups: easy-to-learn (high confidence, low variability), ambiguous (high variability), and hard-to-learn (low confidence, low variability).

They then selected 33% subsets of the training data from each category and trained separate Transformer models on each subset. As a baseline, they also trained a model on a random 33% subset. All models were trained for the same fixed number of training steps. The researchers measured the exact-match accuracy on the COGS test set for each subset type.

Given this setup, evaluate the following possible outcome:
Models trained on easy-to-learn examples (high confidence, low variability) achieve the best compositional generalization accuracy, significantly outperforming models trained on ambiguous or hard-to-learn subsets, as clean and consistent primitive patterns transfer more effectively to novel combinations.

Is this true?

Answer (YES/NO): NO